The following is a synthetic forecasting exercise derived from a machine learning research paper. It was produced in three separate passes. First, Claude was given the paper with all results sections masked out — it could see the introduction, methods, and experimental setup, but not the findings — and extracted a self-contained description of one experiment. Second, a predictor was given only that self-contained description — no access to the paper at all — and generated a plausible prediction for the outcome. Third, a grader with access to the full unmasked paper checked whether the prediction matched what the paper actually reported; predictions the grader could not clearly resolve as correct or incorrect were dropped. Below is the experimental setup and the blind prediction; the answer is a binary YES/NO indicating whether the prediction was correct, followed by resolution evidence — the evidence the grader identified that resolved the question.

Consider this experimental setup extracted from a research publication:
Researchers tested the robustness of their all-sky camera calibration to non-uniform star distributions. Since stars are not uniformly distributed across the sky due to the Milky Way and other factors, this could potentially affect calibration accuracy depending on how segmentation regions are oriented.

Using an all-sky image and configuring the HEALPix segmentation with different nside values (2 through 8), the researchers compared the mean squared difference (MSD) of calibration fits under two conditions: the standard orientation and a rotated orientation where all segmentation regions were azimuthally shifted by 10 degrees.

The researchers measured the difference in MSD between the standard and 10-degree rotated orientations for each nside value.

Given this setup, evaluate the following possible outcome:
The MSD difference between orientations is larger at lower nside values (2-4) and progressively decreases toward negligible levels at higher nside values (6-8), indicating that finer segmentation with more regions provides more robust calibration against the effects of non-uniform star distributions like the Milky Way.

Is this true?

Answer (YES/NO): YES